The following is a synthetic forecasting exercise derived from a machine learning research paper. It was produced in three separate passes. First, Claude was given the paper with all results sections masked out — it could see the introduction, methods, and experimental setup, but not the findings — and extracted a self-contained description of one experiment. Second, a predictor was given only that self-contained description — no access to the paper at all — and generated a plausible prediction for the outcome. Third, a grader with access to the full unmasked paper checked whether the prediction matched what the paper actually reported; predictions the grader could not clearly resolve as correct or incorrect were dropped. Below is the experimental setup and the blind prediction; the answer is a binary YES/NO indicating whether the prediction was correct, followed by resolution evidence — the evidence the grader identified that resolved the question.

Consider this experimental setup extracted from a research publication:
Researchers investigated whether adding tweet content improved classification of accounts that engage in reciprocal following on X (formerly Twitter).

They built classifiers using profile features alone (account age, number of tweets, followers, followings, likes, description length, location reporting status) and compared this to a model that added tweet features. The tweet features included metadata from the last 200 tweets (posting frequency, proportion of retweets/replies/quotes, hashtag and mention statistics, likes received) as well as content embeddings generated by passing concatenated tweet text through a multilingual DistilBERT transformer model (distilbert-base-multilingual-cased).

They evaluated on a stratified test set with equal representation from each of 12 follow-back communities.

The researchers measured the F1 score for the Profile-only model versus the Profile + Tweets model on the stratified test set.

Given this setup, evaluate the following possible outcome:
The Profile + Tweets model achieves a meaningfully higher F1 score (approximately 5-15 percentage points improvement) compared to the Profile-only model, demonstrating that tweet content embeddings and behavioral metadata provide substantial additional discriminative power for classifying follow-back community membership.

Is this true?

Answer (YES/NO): NO